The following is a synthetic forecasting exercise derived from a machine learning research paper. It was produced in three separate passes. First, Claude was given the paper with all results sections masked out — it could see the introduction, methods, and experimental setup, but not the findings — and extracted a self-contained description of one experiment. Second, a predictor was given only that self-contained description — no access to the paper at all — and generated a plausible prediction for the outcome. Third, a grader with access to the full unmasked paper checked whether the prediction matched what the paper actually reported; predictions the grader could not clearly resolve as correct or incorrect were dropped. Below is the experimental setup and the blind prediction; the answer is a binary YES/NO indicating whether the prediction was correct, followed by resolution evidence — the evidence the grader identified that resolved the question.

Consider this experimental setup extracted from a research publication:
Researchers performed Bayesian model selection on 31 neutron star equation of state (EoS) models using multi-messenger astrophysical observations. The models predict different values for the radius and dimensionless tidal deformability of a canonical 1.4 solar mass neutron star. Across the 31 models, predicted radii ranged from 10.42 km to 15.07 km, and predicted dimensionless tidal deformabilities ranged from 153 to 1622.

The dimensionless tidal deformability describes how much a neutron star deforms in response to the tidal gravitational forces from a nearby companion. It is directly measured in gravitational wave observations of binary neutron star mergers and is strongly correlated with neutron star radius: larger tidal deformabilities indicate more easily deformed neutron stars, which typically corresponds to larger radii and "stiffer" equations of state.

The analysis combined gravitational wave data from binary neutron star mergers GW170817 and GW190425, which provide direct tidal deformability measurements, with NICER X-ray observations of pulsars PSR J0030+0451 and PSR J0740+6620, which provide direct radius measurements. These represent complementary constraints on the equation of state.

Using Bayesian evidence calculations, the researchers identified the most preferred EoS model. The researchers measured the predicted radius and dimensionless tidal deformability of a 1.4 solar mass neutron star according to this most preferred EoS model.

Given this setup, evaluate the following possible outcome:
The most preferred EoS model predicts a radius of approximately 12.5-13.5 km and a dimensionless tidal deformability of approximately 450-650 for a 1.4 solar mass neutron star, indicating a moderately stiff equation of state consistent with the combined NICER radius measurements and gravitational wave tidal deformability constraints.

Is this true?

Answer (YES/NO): NO